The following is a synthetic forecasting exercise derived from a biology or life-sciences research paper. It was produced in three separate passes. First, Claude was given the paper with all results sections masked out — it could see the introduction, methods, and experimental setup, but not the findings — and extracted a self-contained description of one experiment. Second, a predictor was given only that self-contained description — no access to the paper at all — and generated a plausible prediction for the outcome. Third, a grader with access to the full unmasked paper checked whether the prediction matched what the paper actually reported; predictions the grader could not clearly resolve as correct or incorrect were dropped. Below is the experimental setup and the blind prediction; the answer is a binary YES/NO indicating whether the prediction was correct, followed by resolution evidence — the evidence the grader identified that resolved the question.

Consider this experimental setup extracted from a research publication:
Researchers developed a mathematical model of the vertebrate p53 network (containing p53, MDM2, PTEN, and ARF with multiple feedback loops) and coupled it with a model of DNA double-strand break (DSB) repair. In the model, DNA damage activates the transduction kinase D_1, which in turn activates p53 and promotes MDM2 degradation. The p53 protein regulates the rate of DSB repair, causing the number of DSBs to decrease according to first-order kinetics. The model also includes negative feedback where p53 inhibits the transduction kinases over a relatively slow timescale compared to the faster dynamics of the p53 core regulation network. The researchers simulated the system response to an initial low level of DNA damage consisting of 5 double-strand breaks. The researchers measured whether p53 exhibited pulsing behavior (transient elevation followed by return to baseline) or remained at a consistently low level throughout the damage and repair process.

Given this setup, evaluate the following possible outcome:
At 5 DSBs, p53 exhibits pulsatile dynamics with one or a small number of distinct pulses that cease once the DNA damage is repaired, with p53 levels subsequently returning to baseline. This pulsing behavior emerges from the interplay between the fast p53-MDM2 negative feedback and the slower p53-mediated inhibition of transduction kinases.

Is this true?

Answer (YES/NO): NO